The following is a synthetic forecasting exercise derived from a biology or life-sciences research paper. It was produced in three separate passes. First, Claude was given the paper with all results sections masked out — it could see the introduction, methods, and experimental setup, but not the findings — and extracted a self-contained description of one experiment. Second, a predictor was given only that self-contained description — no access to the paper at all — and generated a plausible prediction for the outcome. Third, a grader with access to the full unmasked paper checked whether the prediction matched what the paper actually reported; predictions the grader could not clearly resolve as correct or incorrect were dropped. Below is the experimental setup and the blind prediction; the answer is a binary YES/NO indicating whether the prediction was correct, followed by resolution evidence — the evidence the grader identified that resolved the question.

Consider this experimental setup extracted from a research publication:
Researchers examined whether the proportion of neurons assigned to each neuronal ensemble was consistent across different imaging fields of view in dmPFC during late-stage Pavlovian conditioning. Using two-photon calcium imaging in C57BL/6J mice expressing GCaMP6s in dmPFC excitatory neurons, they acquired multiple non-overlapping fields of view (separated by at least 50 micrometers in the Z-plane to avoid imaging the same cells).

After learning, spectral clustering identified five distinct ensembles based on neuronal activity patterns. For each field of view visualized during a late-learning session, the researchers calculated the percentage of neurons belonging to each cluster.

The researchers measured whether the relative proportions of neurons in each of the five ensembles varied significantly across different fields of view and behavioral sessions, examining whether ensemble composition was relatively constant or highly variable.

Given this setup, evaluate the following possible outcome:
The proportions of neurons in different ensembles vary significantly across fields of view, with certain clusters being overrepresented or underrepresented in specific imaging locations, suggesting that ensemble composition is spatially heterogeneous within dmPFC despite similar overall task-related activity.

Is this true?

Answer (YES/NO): YES